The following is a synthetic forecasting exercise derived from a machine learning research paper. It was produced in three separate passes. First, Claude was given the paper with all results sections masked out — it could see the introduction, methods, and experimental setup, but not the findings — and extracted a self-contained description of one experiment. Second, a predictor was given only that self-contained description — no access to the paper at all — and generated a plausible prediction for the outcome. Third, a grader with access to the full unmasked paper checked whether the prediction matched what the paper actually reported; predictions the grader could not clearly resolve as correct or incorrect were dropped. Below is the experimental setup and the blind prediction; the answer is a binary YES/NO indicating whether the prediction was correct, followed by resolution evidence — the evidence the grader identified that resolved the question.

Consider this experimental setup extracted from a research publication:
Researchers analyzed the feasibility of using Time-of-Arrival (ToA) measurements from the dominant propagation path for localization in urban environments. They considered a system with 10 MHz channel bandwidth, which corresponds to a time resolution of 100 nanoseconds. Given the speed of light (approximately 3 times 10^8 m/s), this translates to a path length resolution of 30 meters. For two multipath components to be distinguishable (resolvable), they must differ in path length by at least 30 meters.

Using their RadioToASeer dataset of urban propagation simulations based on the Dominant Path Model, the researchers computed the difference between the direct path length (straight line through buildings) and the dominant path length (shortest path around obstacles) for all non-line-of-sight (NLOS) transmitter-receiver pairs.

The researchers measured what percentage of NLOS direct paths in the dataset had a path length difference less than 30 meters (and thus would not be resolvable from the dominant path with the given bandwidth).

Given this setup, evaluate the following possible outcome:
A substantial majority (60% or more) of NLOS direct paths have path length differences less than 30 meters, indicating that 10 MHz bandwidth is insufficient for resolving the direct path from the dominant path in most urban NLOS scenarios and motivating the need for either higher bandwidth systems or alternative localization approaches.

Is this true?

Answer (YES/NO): YES